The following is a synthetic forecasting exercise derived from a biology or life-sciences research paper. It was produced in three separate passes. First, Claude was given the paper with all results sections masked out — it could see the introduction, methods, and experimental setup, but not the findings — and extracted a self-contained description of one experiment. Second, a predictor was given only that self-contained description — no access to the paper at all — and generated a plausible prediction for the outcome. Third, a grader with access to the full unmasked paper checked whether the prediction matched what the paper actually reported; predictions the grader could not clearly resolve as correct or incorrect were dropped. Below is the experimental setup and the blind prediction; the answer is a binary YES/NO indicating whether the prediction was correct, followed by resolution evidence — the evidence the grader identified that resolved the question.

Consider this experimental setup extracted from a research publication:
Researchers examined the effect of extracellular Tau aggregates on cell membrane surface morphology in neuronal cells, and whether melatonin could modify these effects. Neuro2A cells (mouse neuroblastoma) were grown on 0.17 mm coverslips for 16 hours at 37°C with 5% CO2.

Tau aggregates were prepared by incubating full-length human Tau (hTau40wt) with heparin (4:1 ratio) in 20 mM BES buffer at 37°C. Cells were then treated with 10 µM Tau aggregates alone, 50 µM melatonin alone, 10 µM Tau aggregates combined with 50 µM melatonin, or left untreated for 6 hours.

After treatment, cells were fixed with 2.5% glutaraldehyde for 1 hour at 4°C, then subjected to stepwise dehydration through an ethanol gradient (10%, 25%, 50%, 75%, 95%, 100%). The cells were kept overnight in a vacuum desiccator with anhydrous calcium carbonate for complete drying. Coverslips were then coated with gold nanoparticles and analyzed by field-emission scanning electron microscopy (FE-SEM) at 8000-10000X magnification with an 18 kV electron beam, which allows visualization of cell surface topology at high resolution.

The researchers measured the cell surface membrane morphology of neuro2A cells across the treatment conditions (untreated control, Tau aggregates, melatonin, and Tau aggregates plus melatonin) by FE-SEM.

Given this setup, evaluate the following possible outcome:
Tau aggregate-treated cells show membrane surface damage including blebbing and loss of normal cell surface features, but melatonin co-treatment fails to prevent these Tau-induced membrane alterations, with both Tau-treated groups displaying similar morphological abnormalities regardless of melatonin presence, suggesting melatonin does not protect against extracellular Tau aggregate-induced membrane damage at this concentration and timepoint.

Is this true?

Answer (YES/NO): NO